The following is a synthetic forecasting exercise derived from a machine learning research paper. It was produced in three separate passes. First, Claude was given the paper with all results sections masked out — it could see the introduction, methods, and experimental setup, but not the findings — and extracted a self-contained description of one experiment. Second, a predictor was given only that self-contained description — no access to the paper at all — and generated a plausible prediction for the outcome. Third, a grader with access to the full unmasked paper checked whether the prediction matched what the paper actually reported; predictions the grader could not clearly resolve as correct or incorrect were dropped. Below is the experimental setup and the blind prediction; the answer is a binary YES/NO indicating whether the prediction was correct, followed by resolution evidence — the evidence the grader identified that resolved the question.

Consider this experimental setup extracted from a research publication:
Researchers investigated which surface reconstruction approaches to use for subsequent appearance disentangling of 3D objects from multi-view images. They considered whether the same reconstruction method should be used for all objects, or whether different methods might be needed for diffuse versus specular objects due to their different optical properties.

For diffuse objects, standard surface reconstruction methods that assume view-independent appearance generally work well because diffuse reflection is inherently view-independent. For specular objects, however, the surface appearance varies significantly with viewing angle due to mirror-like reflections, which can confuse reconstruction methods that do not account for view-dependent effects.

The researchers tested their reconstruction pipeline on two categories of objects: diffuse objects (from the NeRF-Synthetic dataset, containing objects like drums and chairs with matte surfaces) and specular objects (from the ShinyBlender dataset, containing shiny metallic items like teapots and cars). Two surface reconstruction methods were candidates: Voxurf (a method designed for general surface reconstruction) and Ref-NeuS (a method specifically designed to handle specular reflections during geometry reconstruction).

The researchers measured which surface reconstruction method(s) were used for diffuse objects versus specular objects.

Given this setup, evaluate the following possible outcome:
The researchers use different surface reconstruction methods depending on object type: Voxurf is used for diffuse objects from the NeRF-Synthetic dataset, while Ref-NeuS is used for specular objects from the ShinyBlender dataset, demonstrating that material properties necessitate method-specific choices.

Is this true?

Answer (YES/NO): YES